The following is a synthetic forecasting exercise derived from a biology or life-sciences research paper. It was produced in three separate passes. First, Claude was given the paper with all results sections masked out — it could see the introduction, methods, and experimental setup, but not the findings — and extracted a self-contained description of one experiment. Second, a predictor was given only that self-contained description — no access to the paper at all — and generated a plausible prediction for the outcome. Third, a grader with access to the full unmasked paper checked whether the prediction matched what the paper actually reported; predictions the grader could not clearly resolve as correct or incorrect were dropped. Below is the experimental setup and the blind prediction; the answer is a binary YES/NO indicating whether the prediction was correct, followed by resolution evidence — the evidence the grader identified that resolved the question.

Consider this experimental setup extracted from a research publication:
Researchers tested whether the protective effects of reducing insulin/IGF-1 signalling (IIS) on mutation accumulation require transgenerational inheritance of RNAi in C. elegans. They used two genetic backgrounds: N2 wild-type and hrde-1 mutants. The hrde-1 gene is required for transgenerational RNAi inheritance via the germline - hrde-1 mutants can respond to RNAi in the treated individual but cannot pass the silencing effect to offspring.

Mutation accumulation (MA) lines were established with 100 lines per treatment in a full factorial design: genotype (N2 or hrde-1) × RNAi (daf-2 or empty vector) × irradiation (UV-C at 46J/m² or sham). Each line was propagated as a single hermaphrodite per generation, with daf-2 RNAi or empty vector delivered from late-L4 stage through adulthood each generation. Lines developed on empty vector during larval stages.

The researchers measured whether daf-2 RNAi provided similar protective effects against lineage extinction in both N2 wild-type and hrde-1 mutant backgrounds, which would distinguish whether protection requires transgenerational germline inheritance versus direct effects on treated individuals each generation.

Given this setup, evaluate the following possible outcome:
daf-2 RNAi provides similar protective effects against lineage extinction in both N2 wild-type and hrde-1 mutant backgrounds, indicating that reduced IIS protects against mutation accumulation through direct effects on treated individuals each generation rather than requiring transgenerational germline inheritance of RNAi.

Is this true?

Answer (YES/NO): NO